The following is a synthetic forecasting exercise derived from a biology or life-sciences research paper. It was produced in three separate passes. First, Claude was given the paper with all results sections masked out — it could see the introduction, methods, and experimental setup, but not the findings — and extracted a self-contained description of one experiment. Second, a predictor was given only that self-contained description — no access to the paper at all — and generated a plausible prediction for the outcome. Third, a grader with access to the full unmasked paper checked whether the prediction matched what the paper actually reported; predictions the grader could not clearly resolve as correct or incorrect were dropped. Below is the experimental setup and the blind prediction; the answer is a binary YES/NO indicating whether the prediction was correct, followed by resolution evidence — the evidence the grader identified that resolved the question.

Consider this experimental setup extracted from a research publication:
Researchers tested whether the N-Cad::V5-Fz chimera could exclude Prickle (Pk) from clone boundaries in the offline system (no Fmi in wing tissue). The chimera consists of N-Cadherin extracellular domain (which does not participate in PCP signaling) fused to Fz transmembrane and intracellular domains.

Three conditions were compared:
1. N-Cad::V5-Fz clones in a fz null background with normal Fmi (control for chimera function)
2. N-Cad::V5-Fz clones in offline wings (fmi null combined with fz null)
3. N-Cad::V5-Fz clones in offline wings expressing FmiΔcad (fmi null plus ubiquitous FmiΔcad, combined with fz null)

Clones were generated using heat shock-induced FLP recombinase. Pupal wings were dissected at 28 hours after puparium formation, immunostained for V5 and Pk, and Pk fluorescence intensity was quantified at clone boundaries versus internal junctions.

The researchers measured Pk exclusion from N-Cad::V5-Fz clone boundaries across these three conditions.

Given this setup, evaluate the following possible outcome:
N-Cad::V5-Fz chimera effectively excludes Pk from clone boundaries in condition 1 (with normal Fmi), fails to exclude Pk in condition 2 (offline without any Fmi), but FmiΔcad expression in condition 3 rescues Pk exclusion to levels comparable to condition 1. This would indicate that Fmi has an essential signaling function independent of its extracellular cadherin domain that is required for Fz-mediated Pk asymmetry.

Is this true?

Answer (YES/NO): NO